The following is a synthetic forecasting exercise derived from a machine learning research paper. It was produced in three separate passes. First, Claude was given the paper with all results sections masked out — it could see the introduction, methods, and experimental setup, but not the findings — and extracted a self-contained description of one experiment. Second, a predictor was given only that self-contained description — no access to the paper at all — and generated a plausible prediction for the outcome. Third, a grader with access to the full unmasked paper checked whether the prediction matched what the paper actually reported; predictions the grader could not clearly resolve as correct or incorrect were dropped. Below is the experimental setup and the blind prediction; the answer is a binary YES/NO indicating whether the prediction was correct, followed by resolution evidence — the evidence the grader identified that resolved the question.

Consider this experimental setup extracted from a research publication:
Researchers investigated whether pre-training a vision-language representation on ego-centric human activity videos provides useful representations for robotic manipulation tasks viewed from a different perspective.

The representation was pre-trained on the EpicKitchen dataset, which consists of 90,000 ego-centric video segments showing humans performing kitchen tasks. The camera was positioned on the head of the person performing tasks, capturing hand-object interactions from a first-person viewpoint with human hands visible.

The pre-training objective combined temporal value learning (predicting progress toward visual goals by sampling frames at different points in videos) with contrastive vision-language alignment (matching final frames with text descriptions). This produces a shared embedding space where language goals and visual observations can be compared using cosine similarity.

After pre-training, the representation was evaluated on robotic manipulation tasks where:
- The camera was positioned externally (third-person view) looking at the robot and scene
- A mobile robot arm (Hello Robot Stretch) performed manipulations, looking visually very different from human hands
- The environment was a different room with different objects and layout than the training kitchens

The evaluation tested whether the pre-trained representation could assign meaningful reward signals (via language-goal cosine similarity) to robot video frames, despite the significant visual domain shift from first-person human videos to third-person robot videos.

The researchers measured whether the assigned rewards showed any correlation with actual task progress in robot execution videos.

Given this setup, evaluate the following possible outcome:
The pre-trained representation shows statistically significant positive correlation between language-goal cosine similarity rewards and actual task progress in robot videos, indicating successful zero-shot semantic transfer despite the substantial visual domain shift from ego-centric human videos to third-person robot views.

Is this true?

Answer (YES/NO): NO